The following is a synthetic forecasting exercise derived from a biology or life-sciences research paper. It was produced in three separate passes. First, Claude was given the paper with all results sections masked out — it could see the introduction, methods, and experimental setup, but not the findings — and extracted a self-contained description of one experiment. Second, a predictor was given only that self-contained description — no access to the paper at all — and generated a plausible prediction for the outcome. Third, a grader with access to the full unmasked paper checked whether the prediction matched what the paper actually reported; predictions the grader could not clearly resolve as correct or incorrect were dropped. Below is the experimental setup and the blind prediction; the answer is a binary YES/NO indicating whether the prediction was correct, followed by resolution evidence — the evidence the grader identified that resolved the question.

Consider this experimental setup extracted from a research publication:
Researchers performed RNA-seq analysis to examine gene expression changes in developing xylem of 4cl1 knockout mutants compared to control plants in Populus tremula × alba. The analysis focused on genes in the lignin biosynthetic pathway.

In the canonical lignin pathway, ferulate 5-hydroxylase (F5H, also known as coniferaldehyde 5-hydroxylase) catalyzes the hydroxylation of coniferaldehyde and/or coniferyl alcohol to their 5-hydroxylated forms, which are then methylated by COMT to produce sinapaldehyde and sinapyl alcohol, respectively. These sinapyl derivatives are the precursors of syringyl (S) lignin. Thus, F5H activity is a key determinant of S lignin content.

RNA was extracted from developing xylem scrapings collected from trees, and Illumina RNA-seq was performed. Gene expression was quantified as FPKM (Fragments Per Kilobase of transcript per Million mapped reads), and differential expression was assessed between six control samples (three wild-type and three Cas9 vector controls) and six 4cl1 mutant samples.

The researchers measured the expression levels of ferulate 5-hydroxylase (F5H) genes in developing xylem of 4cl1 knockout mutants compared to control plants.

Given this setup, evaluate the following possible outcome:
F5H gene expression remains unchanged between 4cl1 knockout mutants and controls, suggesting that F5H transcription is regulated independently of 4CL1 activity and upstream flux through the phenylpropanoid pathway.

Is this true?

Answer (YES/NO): NO